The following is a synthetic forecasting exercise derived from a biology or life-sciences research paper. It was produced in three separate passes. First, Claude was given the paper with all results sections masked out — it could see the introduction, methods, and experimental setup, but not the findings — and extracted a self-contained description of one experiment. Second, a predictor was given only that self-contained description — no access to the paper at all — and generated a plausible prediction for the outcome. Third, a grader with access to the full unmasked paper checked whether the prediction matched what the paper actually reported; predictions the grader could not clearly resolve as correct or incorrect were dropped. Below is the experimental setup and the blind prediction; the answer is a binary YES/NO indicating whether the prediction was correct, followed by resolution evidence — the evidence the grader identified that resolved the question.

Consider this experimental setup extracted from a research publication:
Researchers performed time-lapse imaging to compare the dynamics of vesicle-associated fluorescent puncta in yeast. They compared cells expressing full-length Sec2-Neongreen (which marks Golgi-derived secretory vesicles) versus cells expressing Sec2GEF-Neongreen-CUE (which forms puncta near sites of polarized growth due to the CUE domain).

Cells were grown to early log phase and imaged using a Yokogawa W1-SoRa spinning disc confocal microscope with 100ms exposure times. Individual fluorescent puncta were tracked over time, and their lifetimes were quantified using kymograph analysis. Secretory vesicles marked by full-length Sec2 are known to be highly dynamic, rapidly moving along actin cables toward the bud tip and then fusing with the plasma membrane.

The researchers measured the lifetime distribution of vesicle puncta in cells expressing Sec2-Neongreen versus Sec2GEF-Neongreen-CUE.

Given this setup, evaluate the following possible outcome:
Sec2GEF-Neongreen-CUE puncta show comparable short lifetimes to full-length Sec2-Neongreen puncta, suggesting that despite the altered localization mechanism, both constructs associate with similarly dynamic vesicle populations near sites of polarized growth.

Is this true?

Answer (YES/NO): NO